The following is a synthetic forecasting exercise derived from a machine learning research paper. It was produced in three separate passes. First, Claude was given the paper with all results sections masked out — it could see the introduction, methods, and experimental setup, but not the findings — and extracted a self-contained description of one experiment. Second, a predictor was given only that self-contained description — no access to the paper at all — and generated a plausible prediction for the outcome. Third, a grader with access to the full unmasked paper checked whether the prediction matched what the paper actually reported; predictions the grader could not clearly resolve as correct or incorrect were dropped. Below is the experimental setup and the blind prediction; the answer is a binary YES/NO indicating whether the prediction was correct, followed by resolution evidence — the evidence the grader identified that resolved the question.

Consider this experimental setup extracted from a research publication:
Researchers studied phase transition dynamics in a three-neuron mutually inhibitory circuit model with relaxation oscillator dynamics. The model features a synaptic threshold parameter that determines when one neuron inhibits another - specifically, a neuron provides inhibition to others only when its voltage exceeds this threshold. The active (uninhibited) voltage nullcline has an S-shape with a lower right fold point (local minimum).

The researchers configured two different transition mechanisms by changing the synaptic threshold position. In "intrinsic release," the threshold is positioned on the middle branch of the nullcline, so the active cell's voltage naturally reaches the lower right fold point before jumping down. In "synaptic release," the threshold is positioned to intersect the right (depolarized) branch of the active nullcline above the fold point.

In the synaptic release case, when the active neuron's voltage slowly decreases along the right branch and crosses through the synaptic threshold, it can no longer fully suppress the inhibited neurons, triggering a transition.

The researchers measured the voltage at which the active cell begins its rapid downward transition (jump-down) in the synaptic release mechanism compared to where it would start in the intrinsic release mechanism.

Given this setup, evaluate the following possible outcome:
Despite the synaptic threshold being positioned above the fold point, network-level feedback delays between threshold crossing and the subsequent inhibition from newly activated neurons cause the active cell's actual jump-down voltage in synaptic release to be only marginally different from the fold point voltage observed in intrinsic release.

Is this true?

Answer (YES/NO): NO